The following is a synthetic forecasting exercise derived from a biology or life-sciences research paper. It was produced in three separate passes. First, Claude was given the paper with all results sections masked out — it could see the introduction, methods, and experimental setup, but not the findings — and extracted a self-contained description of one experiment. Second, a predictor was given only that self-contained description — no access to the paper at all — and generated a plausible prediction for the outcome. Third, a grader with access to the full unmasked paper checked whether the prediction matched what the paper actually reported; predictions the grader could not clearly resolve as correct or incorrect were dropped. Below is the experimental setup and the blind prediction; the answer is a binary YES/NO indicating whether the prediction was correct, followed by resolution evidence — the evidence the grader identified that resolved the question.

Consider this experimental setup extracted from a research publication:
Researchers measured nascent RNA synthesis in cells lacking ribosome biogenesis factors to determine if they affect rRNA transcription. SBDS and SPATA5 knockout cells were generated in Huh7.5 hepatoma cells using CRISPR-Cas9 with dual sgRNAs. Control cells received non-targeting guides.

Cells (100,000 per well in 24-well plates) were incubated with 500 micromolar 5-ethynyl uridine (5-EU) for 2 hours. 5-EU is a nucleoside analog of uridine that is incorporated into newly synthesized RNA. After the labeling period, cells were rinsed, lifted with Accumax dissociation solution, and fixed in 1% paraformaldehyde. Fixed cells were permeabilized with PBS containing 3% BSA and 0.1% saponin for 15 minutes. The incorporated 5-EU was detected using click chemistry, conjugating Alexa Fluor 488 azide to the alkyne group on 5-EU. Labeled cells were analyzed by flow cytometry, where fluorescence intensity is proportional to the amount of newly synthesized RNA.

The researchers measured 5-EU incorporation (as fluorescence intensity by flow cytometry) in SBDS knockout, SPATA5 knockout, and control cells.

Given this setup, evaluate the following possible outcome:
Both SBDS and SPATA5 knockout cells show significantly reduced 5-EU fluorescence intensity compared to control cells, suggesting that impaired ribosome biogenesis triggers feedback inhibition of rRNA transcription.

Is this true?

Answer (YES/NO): YES